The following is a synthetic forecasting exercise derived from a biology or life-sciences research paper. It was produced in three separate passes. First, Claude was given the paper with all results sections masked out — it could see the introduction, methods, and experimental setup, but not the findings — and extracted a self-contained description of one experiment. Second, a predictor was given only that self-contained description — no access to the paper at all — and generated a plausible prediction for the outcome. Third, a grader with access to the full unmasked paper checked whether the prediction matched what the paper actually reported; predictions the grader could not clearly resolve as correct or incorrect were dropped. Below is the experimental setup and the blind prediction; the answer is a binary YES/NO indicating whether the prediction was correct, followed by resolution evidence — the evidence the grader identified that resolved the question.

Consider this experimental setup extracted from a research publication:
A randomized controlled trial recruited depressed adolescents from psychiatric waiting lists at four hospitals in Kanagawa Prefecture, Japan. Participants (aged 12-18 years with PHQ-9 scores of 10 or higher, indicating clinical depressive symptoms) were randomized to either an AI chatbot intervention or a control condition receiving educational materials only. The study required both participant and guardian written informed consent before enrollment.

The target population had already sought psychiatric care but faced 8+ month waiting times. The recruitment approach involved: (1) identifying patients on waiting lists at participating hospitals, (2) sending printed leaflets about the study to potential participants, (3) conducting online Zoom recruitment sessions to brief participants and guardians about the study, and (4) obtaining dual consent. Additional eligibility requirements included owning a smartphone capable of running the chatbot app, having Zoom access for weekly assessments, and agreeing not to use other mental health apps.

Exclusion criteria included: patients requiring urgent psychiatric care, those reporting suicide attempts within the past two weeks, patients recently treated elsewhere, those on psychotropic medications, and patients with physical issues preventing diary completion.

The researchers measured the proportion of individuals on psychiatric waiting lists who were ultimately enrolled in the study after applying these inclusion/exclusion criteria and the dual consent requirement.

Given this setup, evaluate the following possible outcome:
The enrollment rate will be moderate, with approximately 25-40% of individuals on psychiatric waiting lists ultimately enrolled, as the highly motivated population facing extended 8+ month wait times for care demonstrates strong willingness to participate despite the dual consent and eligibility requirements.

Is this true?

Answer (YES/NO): NO